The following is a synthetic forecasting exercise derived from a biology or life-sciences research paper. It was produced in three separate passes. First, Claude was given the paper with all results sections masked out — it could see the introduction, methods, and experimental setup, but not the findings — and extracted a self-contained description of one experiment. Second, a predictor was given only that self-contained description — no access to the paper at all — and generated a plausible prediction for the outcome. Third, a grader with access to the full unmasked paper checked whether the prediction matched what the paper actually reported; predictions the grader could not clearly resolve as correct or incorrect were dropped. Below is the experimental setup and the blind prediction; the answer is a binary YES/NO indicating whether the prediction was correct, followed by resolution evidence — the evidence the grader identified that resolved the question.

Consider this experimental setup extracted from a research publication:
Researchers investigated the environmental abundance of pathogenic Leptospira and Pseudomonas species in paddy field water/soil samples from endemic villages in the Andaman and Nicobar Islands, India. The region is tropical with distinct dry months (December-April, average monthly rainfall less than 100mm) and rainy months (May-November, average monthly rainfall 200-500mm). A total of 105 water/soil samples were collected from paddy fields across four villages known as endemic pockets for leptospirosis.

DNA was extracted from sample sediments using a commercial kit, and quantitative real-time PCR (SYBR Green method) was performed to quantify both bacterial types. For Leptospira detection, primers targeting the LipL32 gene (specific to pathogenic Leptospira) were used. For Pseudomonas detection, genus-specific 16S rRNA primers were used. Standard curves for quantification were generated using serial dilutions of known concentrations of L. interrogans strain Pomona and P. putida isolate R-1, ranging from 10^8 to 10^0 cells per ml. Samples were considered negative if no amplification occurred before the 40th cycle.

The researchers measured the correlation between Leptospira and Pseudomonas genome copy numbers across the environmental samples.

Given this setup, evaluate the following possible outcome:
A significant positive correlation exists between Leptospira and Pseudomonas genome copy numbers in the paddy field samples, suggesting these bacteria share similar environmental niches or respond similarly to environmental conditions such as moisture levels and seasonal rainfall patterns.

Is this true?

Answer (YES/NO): NO